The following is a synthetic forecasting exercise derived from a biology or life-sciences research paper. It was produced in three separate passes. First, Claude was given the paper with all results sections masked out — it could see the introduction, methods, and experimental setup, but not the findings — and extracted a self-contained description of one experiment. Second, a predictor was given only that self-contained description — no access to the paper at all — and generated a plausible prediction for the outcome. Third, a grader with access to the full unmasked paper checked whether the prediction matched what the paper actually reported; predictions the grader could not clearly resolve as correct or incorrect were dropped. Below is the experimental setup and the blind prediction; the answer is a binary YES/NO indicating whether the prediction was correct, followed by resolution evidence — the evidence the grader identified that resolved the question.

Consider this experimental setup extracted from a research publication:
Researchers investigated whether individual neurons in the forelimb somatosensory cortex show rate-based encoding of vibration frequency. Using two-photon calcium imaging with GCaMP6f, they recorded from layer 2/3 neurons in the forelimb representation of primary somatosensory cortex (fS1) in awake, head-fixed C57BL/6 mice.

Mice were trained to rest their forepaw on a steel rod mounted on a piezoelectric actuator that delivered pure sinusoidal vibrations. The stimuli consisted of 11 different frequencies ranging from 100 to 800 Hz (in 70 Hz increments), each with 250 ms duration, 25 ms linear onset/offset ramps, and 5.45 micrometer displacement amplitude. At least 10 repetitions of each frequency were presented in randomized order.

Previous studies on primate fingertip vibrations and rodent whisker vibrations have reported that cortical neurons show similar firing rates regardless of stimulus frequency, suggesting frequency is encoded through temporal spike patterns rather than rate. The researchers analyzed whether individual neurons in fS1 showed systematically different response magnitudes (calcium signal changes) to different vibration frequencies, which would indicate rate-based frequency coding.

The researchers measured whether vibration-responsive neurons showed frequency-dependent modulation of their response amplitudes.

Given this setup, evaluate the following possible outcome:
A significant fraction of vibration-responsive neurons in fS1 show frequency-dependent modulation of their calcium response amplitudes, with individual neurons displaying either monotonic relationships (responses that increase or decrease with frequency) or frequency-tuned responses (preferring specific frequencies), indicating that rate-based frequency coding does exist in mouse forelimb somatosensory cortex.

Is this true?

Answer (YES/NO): YES